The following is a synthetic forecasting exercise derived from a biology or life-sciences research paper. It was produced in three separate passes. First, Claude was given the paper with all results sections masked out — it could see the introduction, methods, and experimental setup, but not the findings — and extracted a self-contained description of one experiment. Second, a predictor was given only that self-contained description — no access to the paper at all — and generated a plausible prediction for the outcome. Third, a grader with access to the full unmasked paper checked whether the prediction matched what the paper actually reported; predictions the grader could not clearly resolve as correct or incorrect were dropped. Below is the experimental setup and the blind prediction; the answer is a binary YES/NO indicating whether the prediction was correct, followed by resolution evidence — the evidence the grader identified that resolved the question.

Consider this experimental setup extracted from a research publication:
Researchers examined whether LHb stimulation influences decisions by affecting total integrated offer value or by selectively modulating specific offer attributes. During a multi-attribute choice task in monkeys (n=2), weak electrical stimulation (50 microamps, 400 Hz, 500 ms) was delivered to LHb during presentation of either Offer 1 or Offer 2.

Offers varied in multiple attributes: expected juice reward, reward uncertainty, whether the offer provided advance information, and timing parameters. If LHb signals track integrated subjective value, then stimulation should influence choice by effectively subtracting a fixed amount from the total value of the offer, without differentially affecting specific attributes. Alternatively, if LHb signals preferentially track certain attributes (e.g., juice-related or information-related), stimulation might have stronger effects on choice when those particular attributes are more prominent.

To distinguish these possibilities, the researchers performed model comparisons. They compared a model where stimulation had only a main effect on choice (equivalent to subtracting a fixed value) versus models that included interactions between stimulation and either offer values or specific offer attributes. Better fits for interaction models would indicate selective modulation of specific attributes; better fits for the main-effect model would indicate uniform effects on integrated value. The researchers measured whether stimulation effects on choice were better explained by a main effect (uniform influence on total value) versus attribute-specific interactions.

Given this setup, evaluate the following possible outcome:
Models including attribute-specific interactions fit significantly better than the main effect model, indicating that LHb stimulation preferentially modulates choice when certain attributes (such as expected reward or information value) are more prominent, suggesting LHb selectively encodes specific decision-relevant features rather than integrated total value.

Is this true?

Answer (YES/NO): NO